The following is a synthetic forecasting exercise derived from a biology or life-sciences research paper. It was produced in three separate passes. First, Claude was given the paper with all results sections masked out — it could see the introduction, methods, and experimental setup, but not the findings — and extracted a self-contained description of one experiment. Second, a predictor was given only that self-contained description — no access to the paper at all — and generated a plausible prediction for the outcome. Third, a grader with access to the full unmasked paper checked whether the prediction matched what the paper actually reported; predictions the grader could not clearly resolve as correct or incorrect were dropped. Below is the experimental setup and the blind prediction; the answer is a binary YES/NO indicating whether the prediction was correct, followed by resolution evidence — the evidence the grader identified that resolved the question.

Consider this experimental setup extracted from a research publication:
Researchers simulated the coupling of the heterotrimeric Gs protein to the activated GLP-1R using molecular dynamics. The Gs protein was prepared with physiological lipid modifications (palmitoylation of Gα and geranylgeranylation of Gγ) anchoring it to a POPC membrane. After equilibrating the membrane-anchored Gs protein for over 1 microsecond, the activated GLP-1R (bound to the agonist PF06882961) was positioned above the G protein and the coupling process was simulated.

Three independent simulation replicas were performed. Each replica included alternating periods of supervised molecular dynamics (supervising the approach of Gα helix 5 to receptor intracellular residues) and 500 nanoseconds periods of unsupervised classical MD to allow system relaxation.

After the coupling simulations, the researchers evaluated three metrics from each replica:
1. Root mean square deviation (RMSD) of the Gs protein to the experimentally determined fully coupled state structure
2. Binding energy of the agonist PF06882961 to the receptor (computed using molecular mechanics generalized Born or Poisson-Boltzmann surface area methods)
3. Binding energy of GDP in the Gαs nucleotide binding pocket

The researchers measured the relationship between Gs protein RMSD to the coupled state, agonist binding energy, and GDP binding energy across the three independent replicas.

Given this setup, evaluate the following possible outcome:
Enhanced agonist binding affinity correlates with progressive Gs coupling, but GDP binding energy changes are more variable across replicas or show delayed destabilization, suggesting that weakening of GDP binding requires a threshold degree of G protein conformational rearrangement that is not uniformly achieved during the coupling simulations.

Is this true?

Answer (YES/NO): NO